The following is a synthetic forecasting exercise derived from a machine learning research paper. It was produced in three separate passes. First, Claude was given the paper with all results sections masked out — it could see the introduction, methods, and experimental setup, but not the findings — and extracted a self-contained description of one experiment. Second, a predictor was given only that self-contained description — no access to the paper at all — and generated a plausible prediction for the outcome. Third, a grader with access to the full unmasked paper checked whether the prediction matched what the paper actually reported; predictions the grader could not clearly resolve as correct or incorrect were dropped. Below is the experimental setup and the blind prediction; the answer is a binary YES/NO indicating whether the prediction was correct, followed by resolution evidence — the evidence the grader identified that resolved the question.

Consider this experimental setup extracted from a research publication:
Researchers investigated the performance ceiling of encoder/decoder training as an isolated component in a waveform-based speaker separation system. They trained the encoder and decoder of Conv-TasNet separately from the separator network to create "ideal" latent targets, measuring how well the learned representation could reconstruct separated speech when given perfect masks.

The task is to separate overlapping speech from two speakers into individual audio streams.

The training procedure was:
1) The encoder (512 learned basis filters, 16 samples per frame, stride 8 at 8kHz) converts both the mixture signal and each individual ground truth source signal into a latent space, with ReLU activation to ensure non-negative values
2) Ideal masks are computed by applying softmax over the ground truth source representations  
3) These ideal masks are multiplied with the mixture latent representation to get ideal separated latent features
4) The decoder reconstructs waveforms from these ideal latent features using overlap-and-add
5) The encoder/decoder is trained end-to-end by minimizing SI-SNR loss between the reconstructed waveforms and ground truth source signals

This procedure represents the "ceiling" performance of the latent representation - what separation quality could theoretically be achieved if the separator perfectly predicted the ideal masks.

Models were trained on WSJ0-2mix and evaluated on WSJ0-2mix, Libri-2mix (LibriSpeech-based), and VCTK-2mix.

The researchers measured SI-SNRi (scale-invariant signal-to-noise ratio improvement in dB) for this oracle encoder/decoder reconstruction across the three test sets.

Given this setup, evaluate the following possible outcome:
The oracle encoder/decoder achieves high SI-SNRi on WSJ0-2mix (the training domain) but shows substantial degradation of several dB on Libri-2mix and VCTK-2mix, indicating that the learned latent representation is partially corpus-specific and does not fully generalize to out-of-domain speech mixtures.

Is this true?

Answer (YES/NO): NO